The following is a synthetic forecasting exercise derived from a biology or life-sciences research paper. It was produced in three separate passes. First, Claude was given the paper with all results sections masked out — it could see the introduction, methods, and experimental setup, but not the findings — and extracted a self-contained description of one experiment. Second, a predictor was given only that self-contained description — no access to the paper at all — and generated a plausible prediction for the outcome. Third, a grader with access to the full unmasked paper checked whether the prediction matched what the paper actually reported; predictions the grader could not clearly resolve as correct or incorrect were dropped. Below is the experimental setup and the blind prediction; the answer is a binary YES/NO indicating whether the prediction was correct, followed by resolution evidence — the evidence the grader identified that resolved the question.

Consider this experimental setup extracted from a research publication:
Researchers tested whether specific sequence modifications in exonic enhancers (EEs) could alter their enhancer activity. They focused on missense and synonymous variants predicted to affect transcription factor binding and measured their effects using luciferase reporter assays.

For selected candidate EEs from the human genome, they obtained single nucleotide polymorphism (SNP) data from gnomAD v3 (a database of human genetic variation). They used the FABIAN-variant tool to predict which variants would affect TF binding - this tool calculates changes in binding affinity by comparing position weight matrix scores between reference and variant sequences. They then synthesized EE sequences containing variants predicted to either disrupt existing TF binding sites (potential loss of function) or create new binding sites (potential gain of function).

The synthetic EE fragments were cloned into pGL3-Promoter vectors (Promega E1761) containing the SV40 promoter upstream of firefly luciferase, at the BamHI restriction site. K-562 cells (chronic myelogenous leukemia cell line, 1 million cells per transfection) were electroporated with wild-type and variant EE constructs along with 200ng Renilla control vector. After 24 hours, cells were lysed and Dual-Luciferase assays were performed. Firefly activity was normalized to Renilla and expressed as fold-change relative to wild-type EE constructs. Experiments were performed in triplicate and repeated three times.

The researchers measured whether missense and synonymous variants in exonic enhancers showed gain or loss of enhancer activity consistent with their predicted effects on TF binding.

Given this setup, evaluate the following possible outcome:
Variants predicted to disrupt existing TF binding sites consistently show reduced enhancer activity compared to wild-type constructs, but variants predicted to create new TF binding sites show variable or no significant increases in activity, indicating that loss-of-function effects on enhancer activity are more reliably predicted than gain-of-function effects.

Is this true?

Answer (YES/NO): NO